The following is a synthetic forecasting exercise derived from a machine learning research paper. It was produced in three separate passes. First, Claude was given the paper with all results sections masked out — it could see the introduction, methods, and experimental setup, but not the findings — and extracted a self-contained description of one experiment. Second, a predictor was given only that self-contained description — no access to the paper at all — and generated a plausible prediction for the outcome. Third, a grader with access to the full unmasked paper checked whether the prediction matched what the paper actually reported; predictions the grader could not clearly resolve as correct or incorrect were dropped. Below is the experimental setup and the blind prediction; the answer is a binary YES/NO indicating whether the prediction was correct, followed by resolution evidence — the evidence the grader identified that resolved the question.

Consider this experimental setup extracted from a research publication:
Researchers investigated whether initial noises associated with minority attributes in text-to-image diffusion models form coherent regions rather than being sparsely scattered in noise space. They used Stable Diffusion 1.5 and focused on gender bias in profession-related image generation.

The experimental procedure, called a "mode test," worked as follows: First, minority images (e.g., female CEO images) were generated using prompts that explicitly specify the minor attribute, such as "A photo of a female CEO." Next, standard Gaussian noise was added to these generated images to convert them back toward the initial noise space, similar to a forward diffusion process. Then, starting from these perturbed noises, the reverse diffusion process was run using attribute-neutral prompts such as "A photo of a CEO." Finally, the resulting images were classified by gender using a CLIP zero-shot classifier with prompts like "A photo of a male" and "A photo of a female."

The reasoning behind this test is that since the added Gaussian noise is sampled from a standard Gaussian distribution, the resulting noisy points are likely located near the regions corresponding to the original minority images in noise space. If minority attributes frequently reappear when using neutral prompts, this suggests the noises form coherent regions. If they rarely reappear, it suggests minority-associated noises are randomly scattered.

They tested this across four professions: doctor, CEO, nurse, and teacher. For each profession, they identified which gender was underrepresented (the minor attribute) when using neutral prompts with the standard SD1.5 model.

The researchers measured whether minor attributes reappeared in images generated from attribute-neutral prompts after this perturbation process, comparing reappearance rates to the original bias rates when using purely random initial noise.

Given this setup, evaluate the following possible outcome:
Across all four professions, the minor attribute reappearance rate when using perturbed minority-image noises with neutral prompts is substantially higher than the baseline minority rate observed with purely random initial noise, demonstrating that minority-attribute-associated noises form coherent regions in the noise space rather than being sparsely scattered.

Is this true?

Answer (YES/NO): YES